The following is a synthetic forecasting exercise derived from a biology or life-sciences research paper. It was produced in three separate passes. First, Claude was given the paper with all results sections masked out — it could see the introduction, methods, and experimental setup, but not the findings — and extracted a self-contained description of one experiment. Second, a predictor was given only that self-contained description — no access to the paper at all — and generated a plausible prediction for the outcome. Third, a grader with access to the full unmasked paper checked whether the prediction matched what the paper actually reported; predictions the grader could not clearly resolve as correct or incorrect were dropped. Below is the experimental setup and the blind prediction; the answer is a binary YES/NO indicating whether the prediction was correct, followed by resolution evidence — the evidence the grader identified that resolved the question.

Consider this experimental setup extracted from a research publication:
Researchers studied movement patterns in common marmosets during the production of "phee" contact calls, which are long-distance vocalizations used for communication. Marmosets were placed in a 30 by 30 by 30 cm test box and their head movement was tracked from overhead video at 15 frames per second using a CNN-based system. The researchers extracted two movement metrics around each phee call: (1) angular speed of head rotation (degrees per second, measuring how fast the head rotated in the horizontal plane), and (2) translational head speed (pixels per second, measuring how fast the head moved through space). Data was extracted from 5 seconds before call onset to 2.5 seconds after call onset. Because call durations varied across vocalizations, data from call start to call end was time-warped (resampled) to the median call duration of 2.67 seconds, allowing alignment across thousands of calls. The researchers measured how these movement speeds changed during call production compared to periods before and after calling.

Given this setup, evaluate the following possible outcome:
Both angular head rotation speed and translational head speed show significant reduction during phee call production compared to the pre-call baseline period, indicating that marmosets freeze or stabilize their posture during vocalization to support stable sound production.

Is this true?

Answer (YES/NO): YES